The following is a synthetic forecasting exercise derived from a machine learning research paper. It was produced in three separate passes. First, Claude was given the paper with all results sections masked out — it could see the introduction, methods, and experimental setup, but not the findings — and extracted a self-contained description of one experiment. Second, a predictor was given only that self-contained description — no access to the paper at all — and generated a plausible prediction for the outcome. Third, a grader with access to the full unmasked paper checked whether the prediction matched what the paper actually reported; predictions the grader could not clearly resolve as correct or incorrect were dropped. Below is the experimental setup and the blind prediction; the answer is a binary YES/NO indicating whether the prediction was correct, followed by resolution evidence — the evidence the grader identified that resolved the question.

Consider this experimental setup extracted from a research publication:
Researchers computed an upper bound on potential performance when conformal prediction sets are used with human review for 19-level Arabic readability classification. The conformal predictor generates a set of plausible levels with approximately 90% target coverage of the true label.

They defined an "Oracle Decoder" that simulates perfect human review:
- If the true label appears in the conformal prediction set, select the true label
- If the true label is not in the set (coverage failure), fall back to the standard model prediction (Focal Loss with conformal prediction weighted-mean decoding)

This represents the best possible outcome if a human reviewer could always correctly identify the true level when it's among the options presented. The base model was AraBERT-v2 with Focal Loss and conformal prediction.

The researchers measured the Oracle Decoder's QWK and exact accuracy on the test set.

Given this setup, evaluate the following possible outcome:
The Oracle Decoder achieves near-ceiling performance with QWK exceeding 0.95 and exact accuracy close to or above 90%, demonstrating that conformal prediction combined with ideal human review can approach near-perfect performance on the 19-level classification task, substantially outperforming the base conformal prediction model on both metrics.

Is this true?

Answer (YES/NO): YES